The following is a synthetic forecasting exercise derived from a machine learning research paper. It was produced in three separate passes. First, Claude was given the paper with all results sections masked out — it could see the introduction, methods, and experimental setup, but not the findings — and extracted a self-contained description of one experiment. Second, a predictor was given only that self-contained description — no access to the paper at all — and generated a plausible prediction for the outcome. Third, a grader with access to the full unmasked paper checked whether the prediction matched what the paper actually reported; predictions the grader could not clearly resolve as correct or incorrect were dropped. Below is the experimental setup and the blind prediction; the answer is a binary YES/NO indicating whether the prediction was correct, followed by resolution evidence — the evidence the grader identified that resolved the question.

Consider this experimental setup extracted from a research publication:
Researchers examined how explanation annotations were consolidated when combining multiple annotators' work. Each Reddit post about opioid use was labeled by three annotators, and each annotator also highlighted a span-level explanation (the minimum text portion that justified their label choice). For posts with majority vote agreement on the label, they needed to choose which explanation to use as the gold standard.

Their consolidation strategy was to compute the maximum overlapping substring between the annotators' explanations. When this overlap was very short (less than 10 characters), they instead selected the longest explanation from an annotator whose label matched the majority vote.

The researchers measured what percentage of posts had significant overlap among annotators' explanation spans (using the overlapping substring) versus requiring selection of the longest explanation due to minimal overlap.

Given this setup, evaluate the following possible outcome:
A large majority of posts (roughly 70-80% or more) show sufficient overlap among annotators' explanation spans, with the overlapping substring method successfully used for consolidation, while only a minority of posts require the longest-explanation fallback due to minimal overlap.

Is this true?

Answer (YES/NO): NO